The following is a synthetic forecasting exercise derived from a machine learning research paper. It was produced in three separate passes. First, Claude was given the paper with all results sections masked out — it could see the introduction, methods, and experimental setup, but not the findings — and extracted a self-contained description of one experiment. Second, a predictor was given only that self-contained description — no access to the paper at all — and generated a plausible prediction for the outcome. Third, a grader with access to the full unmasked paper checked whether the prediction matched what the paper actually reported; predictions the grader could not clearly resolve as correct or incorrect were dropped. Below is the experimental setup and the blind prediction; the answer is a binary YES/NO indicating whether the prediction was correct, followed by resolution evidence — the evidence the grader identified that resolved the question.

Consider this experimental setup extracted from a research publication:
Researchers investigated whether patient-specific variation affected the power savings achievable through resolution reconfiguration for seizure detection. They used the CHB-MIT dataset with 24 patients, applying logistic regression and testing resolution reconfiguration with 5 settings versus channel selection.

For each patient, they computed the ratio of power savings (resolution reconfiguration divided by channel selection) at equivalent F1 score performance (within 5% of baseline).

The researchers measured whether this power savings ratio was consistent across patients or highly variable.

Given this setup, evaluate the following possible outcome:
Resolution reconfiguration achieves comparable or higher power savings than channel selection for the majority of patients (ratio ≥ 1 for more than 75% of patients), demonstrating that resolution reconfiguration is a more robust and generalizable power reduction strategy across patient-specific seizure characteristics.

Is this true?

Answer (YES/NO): NO